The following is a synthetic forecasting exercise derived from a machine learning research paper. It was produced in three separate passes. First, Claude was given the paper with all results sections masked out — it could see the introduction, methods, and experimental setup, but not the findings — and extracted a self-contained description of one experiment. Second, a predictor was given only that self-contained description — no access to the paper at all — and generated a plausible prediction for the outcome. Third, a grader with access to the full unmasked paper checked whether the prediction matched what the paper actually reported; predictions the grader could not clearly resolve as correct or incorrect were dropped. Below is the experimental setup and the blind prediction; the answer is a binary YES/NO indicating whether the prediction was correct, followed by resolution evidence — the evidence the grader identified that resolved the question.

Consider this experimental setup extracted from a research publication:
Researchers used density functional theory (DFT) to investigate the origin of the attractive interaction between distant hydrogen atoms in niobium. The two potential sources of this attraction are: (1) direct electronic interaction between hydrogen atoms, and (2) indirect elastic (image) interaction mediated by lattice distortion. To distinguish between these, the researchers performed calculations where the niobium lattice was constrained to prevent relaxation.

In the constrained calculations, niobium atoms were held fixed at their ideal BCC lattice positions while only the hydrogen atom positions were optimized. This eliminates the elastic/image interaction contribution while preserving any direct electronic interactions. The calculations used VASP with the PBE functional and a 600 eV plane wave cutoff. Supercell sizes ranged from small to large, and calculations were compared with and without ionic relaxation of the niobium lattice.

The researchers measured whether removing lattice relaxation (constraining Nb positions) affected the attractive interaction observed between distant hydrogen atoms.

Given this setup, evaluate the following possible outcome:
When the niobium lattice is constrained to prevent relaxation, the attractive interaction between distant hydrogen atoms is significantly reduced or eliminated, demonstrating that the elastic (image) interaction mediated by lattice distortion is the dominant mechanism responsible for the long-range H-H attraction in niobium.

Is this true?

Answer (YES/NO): YES